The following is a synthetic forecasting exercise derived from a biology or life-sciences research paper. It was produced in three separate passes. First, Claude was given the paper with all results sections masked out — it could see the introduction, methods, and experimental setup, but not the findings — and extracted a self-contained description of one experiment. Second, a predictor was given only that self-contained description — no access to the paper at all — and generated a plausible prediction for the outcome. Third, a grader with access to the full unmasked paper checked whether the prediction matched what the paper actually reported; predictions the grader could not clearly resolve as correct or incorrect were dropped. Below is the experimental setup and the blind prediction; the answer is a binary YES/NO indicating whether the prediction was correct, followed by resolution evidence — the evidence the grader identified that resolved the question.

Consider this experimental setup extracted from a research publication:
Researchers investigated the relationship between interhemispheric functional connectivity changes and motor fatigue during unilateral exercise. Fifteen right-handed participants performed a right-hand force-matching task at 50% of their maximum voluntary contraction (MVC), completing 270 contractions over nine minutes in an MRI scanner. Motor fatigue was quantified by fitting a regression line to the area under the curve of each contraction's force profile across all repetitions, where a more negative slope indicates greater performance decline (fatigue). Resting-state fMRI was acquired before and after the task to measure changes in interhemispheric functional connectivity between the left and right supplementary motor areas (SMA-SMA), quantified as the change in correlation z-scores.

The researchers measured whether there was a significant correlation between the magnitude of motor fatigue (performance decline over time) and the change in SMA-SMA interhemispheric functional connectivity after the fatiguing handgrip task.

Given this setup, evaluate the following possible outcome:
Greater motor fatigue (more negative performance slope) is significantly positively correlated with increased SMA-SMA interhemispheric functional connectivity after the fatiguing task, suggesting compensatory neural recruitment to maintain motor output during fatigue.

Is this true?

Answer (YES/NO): NO